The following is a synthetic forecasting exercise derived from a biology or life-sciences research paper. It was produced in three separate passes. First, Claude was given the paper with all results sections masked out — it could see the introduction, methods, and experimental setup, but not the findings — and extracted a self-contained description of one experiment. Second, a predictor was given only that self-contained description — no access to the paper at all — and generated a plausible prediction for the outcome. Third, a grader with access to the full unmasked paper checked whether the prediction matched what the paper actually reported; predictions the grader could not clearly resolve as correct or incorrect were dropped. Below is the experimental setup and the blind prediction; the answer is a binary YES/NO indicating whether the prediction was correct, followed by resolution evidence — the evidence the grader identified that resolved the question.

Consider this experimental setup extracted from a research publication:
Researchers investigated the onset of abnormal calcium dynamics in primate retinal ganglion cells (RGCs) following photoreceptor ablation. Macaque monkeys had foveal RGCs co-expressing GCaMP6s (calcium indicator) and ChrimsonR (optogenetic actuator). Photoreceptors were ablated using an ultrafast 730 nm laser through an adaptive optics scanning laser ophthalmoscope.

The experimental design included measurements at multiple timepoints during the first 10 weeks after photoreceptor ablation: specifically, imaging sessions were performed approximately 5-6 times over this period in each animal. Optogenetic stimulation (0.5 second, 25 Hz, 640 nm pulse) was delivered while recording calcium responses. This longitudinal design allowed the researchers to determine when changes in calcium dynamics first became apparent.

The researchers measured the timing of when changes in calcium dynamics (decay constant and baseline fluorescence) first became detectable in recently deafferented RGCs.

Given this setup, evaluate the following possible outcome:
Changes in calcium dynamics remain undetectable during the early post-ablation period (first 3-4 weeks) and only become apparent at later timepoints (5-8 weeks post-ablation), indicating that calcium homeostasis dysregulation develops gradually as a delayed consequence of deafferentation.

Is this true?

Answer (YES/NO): NO